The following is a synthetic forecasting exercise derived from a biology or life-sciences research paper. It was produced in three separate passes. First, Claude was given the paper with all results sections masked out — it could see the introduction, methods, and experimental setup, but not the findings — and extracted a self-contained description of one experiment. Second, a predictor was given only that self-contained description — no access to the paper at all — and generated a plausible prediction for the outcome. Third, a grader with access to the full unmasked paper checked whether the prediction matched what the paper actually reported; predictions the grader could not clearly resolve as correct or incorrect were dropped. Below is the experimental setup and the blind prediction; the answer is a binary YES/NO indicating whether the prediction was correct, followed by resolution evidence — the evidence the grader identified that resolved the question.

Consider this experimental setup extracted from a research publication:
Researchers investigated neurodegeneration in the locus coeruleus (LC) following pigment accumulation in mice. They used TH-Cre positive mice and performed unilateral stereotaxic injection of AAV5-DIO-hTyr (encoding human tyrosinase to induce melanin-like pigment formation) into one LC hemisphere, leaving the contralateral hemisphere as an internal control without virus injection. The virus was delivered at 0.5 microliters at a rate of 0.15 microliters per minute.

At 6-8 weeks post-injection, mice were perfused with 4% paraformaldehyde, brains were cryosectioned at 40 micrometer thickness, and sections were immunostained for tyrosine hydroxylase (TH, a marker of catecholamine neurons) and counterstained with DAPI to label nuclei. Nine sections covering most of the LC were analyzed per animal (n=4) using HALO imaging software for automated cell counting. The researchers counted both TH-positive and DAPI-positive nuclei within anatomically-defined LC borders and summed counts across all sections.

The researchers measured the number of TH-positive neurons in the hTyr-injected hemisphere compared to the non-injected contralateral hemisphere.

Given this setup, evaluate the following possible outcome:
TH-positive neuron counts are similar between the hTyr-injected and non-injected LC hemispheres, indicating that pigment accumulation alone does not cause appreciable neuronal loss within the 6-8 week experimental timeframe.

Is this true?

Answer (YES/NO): NO